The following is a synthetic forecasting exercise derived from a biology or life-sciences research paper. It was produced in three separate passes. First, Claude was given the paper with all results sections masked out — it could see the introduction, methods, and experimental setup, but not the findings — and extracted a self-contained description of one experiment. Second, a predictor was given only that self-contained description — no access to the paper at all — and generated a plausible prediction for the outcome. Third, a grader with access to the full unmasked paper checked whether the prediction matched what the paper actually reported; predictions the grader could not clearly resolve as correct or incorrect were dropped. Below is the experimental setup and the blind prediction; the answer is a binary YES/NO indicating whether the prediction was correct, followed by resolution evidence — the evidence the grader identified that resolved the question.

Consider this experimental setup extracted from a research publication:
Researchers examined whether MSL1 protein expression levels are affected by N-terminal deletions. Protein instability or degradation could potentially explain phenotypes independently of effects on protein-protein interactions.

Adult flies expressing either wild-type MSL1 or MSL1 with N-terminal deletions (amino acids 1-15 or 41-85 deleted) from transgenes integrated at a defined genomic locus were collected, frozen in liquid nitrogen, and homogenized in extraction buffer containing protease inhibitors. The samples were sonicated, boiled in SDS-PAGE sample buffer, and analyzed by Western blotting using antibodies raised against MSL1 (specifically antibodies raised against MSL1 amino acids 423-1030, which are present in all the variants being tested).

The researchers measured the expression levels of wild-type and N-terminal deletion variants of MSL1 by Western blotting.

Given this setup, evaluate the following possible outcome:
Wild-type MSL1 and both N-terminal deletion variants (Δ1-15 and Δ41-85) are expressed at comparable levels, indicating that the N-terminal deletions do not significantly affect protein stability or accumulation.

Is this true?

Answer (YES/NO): YES